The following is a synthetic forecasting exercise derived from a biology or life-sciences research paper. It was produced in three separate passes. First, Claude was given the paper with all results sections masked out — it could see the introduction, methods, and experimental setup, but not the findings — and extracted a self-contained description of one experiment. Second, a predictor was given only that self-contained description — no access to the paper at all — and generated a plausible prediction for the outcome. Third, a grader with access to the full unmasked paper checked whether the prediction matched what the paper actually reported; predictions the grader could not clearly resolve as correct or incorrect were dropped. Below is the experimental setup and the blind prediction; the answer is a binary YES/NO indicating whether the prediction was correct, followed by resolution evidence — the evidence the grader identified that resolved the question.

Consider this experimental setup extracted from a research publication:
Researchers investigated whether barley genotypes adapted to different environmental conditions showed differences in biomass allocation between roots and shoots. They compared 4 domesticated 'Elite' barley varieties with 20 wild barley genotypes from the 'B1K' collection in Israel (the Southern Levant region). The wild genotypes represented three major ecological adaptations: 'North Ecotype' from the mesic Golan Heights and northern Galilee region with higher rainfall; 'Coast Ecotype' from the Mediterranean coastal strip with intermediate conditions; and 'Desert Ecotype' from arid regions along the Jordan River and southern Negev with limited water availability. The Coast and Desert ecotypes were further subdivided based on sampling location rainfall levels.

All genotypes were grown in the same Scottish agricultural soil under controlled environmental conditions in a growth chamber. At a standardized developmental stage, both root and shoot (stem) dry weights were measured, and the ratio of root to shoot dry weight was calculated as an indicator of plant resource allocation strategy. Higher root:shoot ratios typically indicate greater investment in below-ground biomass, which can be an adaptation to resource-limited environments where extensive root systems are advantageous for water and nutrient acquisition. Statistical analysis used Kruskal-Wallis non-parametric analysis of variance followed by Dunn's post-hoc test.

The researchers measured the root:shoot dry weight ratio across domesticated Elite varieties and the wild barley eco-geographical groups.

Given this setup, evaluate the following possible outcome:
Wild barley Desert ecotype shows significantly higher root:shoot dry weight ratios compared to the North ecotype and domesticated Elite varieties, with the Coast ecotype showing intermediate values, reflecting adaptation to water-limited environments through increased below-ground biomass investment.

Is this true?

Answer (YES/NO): NO